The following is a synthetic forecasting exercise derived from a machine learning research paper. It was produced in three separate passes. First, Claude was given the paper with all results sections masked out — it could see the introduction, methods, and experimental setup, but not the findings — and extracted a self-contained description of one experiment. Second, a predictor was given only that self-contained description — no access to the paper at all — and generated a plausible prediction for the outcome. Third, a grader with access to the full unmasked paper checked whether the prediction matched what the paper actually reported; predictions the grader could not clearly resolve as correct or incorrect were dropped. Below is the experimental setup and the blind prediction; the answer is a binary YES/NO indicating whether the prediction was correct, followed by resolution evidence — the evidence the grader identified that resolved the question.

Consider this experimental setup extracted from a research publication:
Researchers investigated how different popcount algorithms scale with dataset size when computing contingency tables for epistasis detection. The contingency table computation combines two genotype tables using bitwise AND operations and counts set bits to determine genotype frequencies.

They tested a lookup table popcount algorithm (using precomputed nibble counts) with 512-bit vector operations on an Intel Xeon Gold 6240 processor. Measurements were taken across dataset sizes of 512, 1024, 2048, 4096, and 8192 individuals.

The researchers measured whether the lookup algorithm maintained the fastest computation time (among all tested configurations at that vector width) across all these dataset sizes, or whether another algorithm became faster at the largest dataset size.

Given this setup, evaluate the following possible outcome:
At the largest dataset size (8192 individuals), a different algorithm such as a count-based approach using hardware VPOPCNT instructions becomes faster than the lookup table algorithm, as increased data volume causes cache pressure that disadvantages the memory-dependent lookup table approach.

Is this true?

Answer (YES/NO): NO